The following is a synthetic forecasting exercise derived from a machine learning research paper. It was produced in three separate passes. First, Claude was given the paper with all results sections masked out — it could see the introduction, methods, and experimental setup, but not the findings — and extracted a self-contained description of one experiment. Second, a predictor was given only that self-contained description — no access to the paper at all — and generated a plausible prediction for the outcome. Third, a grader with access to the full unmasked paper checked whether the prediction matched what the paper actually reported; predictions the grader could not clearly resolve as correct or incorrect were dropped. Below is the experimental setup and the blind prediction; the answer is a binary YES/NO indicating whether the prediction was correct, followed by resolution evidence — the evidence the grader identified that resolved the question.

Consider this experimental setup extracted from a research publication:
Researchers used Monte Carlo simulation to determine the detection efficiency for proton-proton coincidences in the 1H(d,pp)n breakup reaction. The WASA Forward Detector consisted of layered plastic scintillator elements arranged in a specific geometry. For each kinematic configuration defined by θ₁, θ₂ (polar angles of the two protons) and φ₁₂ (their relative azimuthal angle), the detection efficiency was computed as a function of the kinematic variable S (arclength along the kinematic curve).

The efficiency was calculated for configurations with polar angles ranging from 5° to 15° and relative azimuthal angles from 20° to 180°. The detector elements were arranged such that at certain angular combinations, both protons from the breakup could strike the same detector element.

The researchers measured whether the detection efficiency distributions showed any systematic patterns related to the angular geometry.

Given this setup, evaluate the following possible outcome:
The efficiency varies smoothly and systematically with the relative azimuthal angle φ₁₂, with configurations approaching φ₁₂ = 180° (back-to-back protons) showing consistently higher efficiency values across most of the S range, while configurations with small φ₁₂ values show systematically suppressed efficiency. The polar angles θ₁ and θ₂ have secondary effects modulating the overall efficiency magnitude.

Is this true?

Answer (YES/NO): NO